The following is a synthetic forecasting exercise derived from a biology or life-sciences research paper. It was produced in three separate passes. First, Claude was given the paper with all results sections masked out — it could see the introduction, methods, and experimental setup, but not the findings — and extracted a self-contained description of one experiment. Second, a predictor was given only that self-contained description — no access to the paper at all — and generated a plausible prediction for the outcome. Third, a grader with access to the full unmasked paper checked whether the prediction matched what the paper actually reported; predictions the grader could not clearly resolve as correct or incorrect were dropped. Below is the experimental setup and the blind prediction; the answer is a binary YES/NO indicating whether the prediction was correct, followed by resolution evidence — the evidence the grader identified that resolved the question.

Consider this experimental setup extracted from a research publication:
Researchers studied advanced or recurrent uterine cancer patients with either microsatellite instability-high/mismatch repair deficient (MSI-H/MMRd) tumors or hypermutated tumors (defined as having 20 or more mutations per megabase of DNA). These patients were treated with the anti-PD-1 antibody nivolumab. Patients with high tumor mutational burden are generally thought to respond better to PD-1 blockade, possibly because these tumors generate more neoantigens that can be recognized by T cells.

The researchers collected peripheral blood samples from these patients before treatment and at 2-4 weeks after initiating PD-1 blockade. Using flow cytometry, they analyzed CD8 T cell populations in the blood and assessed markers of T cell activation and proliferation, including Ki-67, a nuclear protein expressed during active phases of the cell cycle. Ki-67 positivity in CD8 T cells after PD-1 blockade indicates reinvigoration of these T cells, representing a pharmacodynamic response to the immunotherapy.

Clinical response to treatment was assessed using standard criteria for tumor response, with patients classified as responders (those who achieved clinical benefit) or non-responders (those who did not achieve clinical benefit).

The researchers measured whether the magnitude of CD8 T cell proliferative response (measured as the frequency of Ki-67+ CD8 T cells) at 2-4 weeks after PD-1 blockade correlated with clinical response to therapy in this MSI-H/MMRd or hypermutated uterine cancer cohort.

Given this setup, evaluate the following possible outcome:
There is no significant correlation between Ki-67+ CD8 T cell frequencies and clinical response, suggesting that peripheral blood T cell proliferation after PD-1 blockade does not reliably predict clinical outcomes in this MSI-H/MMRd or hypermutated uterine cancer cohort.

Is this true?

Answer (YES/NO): YES